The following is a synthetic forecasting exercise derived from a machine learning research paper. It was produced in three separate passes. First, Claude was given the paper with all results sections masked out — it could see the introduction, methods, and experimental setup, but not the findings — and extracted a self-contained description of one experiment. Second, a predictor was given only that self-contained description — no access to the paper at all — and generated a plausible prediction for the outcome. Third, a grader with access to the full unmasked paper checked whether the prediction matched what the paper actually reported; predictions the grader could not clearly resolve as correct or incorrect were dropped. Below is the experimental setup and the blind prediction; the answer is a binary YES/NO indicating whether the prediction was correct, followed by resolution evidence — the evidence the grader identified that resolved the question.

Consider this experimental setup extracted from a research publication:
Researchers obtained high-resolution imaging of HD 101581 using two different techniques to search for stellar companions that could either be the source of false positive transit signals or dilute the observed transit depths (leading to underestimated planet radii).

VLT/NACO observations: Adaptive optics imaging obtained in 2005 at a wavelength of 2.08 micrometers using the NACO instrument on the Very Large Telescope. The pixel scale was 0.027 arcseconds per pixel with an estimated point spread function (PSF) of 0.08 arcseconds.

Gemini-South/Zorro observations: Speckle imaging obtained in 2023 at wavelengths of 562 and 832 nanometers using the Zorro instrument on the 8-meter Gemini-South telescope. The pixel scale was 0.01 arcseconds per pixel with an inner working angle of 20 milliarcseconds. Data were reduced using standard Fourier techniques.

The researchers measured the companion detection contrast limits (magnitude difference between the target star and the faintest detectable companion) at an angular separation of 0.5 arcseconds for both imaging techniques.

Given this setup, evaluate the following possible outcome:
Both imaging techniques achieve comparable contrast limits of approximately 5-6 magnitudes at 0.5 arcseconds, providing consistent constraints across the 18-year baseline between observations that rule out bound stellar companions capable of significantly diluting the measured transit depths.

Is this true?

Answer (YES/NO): NO